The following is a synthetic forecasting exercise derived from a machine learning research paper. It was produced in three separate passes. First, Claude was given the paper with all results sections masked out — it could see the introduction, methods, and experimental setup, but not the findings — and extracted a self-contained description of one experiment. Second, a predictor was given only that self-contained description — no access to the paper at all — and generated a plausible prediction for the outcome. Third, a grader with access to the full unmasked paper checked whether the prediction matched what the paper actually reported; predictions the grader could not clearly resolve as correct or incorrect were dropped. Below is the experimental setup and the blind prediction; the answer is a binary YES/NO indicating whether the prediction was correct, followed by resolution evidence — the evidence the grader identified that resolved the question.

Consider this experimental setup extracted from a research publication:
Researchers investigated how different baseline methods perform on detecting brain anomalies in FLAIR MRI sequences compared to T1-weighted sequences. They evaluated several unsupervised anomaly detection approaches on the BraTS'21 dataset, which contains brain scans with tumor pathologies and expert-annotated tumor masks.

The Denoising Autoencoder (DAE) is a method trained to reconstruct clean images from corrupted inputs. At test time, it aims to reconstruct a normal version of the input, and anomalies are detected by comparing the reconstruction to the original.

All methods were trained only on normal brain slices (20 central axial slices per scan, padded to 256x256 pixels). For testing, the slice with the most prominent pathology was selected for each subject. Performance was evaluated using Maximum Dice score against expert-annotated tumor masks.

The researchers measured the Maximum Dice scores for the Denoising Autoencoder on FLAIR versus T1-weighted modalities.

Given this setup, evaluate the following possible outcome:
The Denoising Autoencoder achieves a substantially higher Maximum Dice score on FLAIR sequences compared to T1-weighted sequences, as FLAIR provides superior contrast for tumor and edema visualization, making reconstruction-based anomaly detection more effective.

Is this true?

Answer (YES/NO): YES